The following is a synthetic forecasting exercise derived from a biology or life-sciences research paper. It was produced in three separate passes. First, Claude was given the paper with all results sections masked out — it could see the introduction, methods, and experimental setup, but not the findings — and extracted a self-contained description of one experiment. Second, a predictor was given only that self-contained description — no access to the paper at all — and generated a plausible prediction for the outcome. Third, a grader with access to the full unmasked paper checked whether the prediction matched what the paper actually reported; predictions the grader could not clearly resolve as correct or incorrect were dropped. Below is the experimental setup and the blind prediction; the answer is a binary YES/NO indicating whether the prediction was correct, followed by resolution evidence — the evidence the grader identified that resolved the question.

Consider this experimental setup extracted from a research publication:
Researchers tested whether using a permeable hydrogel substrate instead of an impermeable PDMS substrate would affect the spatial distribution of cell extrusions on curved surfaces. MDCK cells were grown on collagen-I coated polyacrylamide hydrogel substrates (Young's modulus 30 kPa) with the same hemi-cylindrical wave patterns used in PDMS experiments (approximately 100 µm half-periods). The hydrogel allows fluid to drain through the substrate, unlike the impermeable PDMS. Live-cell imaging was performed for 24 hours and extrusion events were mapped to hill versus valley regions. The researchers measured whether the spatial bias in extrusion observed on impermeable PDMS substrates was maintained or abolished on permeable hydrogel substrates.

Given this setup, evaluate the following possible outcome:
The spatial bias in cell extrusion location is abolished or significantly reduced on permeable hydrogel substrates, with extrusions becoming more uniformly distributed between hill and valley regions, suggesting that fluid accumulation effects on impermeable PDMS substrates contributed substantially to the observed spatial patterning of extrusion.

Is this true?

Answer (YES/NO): YES